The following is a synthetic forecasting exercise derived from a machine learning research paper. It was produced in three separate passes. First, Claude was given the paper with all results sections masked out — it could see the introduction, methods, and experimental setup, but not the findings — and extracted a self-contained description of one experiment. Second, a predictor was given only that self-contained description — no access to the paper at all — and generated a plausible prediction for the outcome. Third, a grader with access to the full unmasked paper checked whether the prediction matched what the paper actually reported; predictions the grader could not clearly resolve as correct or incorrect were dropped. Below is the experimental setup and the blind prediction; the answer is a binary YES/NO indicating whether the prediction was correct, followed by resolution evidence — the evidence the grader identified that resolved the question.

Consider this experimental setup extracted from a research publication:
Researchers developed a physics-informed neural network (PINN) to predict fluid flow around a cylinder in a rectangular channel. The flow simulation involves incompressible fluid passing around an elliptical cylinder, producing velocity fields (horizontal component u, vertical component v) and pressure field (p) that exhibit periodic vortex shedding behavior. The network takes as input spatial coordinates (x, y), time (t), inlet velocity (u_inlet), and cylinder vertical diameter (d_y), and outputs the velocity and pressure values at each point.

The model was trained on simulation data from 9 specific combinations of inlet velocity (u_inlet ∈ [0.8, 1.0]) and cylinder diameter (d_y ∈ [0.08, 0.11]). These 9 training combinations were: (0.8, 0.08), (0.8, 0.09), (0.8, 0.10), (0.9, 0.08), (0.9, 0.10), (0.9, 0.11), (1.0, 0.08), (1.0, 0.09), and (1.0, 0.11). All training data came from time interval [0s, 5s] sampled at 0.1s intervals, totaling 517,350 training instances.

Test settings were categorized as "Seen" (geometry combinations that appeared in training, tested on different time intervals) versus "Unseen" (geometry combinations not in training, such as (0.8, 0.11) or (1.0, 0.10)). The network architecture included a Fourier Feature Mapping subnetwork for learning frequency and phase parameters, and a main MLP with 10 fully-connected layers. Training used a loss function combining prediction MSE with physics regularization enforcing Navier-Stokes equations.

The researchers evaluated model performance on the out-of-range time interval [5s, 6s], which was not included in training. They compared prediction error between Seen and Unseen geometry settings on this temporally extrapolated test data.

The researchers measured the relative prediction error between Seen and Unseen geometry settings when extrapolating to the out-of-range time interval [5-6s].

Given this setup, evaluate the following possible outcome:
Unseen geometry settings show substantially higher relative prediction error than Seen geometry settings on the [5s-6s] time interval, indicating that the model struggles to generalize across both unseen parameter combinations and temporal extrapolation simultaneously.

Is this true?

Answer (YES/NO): YES